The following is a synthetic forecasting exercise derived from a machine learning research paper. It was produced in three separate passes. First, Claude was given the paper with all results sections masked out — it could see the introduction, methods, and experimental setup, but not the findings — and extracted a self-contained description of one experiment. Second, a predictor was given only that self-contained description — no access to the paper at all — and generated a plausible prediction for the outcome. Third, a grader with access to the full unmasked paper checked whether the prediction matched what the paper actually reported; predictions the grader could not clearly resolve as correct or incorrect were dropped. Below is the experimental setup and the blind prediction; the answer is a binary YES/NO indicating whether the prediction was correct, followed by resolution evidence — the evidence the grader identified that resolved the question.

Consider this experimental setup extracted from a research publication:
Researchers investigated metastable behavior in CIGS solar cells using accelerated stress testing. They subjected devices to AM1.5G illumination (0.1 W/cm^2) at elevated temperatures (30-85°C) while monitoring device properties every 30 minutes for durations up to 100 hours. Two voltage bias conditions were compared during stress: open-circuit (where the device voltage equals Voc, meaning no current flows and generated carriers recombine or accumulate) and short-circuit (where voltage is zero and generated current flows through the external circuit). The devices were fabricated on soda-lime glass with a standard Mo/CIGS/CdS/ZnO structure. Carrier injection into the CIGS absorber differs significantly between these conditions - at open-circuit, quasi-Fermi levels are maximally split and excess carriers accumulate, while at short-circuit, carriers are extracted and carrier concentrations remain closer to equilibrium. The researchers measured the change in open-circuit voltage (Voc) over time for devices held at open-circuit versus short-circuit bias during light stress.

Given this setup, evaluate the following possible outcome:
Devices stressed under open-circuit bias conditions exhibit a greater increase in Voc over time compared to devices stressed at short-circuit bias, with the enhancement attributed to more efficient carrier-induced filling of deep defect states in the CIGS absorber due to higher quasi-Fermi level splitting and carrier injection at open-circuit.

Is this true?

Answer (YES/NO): NO